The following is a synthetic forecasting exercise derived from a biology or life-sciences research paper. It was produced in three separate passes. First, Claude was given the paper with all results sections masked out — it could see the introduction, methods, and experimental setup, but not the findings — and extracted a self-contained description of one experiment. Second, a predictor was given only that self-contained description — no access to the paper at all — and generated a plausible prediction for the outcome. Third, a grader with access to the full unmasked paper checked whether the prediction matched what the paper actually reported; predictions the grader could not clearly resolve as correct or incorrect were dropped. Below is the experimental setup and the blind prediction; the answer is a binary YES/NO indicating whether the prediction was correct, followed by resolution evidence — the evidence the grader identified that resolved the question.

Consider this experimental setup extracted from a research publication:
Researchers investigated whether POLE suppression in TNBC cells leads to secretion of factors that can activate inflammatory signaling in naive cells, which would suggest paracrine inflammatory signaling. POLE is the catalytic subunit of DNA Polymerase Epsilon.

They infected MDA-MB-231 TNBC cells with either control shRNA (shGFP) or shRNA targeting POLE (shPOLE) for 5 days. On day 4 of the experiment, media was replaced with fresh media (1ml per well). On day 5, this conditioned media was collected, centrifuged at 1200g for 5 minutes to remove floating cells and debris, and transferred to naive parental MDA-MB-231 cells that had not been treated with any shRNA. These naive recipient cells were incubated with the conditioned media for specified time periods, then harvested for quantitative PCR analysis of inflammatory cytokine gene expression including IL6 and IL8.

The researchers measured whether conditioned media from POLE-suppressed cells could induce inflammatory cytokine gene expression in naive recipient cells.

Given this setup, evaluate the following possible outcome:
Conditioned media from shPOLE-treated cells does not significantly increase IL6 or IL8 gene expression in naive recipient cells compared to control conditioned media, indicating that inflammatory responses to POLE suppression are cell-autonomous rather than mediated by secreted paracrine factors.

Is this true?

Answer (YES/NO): NO